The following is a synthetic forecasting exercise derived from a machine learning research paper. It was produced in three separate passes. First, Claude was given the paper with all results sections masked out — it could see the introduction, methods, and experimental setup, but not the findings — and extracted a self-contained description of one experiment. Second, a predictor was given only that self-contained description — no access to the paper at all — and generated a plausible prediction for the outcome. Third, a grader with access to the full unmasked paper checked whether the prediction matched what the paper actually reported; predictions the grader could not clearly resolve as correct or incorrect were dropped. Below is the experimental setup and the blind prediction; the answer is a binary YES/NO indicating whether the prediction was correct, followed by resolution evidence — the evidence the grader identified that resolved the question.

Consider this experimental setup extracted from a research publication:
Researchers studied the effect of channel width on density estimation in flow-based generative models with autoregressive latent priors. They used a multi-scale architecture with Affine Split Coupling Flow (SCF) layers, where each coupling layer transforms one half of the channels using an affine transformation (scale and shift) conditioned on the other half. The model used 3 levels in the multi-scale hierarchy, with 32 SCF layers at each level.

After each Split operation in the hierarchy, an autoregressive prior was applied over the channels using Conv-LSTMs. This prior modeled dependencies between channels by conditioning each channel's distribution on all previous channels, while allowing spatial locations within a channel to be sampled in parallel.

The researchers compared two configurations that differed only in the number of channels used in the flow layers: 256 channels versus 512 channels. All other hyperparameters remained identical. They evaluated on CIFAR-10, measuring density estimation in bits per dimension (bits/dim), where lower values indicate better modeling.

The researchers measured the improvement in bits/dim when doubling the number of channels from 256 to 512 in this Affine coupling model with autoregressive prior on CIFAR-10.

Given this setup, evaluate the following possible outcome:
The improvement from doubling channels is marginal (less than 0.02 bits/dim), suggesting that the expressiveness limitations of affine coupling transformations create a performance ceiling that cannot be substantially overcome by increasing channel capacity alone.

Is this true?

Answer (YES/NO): NO